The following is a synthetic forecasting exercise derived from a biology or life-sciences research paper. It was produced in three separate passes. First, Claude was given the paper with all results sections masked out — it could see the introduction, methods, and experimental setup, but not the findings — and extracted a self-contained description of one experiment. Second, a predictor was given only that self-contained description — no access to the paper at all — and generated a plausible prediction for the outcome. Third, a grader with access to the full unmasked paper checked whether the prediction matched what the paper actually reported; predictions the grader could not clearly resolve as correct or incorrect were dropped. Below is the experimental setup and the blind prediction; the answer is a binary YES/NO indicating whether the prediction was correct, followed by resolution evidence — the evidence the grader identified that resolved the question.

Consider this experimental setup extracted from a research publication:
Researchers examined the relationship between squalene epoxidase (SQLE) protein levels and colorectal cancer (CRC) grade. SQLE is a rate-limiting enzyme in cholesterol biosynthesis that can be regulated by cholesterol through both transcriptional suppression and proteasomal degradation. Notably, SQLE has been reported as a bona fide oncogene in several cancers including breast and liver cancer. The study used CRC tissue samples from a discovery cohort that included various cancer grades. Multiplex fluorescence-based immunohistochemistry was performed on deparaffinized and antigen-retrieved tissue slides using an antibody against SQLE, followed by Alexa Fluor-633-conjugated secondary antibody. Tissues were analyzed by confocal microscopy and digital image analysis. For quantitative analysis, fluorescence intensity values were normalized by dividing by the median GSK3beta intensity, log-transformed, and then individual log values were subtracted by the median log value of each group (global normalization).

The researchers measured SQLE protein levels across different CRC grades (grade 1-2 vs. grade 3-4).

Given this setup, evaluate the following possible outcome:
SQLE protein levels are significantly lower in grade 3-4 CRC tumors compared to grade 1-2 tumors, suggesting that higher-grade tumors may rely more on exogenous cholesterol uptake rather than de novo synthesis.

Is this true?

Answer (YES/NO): YES